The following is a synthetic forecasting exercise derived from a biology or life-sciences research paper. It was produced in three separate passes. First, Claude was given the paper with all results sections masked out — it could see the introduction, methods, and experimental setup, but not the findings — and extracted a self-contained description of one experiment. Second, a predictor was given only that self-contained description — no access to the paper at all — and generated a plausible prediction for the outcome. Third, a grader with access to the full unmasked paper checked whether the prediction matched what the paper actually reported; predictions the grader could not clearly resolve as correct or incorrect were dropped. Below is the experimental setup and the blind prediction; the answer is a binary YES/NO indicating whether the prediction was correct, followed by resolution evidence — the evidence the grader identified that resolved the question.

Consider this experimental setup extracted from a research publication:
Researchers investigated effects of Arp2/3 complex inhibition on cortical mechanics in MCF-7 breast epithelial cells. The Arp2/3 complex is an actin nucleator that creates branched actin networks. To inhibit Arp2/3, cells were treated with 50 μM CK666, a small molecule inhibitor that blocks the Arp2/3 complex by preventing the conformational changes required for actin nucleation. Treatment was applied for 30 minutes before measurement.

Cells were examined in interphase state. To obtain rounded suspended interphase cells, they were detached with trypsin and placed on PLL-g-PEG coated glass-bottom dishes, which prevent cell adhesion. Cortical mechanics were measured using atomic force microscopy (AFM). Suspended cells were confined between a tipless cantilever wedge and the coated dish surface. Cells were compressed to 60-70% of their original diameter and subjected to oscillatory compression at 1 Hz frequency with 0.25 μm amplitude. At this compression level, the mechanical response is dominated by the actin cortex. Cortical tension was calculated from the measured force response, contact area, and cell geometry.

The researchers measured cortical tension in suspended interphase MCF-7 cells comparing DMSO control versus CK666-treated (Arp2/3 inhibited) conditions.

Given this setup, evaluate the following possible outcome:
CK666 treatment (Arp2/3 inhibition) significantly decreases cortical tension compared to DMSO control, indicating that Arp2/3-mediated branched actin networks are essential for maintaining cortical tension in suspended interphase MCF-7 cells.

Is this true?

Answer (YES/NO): NO